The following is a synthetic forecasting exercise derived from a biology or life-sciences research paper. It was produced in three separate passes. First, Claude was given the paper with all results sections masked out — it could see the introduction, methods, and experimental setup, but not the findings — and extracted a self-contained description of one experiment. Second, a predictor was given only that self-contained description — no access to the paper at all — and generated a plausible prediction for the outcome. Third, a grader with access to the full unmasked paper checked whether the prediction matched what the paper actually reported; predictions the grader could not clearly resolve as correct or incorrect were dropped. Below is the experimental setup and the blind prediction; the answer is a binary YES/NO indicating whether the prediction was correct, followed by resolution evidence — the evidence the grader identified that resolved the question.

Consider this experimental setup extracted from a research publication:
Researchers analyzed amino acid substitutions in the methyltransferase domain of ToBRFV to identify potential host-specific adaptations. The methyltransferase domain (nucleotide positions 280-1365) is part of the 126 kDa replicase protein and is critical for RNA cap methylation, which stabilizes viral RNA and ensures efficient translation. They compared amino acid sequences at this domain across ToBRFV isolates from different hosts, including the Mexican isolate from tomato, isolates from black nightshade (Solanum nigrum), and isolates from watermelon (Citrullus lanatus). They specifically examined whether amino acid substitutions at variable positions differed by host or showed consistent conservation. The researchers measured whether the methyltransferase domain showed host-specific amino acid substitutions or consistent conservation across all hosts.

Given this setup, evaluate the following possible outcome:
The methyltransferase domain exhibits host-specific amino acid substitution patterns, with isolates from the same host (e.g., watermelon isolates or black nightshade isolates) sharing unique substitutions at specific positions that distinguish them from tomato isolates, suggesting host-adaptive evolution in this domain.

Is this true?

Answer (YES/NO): NO